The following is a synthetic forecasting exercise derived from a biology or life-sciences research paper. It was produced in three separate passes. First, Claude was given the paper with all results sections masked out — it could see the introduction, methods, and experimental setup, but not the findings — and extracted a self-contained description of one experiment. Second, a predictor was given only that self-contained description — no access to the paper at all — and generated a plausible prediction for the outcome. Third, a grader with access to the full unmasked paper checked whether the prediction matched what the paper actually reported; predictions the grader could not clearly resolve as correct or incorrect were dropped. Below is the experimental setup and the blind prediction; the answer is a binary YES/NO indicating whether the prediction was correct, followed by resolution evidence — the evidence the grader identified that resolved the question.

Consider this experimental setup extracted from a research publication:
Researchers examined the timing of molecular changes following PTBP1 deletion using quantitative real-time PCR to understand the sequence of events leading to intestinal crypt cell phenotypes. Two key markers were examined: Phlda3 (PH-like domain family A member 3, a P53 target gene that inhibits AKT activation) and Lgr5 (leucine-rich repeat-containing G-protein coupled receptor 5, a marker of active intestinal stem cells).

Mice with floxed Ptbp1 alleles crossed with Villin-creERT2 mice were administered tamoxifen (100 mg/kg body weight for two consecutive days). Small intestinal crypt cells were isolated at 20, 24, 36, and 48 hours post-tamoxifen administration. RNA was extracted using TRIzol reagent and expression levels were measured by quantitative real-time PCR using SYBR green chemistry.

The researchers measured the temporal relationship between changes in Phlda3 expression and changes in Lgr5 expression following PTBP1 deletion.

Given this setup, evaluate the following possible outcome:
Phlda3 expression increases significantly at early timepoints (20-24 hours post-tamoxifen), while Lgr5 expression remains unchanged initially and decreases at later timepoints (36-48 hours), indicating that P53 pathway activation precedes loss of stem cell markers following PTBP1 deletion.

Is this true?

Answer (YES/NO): NO